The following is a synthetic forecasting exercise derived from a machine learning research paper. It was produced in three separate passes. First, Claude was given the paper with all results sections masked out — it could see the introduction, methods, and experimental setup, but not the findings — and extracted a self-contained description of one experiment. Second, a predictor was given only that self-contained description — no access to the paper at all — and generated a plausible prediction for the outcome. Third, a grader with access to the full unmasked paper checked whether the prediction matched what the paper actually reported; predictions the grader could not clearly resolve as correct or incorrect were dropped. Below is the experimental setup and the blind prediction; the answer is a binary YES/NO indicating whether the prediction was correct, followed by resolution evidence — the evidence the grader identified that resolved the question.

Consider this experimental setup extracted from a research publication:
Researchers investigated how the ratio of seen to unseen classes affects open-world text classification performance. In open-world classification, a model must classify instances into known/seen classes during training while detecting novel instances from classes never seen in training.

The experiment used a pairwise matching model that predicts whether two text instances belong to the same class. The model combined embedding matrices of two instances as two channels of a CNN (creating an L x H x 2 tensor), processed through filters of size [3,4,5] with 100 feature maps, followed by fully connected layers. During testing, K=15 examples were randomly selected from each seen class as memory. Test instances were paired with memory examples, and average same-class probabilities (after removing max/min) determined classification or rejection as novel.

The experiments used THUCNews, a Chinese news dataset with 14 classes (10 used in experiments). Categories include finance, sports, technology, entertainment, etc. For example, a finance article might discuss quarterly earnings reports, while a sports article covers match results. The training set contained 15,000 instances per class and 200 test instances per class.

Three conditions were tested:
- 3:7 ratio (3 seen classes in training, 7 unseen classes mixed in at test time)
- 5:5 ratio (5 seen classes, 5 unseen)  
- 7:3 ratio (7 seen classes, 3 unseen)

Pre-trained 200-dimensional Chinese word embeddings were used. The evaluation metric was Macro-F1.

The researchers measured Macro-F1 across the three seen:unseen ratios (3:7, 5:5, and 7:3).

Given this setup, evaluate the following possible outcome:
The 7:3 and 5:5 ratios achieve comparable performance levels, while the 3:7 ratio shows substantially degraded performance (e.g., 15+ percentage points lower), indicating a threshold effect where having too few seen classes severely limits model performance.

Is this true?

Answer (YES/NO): NO